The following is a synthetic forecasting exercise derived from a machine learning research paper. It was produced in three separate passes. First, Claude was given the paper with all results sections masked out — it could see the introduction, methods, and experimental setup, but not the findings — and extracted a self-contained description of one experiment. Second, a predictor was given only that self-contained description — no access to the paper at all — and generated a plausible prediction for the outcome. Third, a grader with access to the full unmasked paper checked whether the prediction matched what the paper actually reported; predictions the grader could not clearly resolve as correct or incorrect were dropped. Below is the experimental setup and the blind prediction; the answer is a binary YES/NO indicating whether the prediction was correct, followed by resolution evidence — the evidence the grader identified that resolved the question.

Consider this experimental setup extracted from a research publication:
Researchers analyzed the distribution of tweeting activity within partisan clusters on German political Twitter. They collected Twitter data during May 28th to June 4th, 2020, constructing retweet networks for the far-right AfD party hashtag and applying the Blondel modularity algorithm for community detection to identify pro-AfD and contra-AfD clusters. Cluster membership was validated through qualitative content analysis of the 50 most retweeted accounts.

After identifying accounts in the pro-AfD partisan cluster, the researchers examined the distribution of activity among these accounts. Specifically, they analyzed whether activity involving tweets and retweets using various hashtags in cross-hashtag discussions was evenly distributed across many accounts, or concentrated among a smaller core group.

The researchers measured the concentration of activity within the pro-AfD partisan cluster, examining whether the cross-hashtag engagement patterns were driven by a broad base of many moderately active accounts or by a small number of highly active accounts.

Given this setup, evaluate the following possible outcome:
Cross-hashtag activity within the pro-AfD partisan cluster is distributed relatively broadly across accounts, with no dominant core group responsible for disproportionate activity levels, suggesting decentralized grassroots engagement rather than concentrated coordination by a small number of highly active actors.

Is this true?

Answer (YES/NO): NO